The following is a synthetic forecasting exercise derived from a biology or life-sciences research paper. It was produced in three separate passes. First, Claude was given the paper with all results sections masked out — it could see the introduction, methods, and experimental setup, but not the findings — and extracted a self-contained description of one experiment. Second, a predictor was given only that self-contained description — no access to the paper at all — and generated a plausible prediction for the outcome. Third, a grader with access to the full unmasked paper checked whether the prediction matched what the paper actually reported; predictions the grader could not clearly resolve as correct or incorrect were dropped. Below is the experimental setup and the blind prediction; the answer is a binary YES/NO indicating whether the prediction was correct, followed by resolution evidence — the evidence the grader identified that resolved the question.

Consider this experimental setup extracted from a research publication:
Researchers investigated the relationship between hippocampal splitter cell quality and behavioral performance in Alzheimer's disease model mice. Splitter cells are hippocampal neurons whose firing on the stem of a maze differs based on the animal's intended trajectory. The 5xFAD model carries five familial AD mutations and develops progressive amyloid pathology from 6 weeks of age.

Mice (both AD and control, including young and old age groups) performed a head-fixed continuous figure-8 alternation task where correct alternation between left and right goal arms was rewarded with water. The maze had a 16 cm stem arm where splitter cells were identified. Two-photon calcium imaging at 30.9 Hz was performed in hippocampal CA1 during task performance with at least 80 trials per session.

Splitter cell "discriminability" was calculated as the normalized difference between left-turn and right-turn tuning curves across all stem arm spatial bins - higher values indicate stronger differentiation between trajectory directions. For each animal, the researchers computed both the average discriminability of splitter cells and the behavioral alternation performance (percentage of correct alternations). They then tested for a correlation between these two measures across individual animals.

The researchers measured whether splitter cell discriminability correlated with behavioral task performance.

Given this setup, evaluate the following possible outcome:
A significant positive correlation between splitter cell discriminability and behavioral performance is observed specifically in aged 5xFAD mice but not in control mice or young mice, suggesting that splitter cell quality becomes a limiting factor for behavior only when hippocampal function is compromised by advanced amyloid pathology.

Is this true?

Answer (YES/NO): NO